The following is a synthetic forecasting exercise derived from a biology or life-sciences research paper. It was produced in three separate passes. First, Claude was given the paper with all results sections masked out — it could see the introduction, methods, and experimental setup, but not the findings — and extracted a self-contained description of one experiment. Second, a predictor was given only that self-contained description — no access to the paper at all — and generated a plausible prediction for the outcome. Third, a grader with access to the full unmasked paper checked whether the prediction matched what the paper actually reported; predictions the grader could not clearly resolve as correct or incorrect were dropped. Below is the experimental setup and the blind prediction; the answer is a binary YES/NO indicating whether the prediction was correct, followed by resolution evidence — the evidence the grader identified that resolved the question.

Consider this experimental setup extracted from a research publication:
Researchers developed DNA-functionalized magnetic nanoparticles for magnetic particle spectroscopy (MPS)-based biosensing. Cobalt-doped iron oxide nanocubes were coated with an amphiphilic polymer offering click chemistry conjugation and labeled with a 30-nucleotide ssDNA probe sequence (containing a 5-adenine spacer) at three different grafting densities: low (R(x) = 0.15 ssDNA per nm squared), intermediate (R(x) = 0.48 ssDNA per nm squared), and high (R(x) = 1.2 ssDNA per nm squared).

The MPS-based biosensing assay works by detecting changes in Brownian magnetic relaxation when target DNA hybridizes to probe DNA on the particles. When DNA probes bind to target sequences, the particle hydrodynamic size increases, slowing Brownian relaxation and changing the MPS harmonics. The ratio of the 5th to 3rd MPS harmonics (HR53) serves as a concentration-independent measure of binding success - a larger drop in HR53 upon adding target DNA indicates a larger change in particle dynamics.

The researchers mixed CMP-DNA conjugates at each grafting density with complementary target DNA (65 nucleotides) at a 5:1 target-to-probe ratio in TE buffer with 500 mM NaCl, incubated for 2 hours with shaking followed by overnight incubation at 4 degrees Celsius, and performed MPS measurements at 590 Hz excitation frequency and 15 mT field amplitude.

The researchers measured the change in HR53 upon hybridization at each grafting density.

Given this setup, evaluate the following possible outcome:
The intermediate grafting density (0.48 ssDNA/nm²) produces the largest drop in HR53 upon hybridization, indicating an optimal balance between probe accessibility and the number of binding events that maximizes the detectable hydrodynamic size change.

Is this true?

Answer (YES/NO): YES